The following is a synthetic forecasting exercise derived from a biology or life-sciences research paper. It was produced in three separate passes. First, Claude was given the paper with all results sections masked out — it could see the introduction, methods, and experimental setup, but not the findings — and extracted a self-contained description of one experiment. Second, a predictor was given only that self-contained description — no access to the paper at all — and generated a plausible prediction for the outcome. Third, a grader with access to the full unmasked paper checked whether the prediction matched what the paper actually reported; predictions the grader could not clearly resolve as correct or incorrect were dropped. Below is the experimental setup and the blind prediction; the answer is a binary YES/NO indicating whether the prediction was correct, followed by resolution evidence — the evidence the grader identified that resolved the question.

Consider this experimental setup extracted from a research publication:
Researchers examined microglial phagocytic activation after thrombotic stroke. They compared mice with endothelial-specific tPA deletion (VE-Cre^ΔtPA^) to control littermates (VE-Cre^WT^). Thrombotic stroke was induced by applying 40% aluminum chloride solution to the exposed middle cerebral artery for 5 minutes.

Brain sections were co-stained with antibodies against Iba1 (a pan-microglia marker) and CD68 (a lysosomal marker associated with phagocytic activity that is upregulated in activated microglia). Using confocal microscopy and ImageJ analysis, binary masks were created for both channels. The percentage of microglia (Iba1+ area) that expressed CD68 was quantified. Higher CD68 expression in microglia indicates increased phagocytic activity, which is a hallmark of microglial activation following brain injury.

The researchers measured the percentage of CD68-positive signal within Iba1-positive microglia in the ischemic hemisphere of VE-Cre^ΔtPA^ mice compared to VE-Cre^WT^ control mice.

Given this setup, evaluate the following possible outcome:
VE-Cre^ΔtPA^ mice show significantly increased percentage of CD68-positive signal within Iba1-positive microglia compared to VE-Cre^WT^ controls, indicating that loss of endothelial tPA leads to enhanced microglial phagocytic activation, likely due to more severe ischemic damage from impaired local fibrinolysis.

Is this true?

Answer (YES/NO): NO